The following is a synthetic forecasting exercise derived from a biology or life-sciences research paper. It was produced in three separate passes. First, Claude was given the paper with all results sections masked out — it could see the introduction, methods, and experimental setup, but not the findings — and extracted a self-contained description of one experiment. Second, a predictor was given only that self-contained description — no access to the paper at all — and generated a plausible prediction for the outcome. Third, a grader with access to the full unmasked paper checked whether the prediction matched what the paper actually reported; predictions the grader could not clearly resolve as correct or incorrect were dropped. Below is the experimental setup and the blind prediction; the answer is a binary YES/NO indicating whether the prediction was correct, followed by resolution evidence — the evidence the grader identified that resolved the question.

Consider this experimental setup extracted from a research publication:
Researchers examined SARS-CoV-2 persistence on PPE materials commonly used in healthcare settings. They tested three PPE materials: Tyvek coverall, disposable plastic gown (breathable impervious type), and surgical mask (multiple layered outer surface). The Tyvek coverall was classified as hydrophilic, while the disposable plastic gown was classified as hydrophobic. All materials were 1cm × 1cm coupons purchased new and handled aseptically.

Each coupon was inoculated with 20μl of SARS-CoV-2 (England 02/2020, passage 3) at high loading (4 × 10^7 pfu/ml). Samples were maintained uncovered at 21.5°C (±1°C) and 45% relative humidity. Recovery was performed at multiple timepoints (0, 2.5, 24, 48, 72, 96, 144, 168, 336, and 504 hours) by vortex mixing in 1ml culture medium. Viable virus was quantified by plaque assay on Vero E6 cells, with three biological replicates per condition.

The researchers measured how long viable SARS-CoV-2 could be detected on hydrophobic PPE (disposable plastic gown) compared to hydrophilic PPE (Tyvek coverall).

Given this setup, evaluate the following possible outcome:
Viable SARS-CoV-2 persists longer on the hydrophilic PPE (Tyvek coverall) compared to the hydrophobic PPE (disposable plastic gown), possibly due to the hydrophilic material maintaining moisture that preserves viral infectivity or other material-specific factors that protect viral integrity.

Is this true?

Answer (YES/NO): NO